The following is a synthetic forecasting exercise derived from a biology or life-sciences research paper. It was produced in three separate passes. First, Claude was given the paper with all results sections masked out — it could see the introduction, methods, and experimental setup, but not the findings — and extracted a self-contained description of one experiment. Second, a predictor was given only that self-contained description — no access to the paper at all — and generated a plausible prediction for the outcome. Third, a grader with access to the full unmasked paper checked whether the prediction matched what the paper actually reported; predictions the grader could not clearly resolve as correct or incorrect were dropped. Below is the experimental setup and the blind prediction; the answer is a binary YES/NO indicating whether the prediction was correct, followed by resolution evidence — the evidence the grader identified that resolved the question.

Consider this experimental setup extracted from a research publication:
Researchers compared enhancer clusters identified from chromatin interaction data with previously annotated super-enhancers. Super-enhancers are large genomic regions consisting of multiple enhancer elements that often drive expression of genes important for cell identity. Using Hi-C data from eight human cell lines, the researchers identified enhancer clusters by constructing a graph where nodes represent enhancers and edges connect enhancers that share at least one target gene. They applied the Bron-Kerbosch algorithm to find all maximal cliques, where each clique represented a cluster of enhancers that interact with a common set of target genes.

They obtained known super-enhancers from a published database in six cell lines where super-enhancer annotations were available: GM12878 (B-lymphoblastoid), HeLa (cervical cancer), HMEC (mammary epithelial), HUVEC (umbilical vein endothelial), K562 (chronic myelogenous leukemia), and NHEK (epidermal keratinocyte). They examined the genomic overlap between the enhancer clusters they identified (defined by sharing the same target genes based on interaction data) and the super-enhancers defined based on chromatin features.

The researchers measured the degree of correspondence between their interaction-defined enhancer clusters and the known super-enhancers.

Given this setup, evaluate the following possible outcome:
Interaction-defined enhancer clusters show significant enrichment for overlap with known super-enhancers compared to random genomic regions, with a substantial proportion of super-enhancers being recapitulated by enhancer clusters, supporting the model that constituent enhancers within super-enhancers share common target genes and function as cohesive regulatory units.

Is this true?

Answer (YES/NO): NO